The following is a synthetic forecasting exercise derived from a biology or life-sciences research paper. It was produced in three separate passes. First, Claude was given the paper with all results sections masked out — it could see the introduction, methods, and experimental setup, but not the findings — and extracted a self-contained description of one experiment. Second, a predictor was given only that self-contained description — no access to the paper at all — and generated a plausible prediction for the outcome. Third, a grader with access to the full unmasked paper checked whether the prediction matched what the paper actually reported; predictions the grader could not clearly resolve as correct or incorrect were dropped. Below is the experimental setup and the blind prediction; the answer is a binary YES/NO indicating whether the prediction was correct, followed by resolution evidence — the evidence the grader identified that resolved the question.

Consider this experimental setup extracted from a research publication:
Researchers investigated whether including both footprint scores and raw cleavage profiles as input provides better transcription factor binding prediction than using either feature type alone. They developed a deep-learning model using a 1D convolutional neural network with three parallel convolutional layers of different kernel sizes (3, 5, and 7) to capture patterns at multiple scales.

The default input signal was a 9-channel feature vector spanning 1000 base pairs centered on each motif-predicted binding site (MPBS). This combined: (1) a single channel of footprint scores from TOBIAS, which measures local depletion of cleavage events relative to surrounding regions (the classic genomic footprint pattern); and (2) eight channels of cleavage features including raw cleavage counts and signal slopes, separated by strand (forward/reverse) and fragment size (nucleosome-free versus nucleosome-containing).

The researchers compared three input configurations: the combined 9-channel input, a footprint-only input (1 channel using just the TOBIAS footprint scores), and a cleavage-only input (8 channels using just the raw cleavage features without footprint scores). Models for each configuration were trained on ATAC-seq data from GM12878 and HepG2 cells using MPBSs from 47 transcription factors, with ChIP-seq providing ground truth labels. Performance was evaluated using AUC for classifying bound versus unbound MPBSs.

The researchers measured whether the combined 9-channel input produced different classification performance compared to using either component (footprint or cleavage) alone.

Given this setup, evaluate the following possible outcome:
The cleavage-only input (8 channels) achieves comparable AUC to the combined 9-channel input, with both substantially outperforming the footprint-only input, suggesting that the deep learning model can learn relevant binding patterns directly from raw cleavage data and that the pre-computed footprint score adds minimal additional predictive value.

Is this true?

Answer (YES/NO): NO